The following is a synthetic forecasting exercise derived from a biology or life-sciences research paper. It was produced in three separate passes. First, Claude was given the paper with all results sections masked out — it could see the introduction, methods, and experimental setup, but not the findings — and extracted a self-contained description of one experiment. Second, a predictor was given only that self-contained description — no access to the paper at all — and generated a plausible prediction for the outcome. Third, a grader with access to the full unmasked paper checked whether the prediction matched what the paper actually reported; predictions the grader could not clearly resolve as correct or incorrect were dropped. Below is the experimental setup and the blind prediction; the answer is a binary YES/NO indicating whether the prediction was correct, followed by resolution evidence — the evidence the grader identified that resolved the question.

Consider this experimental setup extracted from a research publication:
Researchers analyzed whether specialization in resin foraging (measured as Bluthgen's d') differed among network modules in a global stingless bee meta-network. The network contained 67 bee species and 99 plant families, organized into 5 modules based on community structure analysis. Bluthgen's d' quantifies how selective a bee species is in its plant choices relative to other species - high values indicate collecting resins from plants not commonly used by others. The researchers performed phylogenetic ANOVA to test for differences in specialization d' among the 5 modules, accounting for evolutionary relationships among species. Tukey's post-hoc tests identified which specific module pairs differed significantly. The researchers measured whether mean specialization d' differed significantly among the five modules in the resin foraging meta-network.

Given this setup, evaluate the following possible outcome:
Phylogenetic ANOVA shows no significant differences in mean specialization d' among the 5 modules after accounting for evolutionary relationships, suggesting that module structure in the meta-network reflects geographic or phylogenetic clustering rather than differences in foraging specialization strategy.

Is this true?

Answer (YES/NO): NO